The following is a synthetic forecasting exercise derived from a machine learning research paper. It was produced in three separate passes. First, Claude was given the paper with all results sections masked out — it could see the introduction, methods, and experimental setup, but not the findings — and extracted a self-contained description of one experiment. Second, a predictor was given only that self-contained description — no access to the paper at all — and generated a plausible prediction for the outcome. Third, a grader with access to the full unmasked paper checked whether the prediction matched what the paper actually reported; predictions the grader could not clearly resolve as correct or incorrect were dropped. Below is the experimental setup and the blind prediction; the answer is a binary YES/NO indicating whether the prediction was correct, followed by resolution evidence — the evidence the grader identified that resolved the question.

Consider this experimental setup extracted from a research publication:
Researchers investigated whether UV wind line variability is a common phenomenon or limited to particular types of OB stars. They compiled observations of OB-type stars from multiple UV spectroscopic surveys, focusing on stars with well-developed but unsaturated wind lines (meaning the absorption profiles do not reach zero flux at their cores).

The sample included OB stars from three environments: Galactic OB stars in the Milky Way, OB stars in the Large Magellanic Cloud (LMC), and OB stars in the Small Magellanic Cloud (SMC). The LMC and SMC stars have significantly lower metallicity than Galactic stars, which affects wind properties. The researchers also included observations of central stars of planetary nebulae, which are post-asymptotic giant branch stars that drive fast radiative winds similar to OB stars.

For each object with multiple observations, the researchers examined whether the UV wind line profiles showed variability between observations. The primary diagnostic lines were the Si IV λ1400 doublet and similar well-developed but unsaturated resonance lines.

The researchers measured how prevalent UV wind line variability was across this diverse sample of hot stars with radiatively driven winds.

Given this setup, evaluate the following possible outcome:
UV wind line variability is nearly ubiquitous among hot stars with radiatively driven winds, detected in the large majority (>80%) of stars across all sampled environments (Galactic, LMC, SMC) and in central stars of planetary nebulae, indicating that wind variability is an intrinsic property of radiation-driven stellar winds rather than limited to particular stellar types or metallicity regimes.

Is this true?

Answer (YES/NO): YES